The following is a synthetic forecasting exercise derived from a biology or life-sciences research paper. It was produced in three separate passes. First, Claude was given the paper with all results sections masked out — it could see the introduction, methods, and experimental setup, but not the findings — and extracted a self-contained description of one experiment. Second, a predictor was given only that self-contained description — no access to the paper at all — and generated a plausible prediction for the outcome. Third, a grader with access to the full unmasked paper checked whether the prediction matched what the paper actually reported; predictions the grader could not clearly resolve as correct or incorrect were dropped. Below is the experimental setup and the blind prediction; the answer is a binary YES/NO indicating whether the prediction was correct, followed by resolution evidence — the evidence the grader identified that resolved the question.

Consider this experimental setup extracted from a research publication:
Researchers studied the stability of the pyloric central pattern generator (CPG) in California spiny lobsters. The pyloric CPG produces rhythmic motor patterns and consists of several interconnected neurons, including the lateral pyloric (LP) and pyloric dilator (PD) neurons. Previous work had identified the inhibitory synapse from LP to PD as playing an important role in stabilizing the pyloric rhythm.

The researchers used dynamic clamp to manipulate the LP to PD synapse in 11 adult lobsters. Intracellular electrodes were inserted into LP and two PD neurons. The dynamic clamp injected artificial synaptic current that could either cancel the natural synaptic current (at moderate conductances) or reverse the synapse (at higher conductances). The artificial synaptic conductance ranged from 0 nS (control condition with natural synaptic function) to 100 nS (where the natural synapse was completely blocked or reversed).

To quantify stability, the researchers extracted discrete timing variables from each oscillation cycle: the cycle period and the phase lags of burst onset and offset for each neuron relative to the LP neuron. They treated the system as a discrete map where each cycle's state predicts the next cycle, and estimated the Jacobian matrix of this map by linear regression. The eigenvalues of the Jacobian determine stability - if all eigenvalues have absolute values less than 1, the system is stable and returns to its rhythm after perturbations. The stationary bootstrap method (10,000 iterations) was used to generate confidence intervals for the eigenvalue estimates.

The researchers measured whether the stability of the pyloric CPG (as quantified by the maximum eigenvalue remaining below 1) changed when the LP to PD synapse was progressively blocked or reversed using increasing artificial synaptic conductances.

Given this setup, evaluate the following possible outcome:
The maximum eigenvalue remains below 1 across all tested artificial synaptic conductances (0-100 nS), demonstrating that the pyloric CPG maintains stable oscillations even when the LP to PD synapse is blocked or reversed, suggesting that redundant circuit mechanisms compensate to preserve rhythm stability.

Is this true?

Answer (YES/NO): YES